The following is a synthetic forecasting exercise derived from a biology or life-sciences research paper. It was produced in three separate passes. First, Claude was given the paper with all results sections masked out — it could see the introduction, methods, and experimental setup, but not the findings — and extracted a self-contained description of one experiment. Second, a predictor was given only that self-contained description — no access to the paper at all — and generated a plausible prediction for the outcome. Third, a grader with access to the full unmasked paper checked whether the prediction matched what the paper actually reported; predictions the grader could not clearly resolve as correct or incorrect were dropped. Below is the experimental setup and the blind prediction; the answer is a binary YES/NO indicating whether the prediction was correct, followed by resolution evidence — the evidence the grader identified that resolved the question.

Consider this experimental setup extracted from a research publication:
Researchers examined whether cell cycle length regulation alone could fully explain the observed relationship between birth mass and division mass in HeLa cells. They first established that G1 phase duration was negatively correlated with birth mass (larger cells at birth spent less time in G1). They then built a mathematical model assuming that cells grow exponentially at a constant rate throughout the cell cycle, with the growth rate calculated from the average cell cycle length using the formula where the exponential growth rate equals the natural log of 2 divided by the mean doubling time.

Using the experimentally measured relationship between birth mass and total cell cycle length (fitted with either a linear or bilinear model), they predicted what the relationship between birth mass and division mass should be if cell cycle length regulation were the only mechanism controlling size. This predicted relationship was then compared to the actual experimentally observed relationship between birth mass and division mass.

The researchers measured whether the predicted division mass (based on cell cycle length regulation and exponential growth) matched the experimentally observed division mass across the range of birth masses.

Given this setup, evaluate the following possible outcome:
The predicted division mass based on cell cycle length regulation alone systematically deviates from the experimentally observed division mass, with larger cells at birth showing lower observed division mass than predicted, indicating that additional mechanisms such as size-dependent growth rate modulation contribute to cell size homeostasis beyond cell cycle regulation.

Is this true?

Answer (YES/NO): YES